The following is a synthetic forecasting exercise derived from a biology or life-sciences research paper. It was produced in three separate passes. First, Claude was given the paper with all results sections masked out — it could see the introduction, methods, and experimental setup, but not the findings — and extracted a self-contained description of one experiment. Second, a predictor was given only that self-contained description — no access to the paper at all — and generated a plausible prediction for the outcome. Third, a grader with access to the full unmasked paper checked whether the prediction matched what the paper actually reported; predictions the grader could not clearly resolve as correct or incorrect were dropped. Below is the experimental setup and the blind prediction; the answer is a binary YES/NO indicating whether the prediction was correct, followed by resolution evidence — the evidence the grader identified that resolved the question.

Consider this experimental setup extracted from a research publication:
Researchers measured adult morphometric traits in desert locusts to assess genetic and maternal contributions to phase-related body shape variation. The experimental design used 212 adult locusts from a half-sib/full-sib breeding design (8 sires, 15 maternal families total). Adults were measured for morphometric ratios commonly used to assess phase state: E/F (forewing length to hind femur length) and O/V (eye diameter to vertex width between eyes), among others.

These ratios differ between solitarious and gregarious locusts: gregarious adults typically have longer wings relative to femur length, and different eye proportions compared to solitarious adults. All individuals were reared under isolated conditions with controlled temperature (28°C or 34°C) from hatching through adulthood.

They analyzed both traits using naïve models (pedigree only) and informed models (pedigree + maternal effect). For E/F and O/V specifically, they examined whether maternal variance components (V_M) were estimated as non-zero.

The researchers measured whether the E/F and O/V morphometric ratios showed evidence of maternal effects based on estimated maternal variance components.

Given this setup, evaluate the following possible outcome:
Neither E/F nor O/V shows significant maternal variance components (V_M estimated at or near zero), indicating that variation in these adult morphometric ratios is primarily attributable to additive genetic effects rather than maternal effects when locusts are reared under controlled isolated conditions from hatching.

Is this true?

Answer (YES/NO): YES